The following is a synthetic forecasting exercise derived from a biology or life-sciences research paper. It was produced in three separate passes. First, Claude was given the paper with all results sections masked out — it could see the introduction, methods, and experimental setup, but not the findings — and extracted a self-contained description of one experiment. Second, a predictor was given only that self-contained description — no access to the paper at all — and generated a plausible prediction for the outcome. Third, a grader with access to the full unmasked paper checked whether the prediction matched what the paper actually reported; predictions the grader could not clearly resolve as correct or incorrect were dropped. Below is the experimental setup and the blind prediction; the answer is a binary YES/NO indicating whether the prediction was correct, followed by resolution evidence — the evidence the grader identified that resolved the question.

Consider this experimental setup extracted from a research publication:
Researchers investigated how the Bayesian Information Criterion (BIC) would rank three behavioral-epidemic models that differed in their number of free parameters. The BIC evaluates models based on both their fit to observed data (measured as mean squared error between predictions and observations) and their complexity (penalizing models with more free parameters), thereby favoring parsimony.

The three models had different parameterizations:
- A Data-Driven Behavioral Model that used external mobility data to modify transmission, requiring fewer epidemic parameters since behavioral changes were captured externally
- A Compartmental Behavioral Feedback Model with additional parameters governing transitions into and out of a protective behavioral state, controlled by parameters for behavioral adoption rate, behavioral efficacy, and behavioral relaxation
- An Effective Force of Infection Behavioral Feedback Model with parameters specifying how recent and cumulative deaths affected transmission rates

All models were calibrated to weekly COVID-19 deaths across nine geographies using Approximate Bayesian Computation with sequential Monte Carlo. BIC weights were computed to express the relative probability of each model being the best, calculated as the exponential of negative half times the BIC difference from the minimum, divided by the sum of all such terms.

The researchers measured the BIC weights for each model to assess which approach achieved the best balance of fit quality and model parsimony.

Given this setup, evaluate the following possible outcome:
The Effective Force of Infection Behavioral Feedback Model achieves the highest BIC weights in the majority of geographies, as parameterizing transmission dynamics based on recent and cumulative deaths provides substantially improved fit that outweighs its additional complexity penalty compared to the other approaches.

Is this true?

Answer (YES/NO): NO